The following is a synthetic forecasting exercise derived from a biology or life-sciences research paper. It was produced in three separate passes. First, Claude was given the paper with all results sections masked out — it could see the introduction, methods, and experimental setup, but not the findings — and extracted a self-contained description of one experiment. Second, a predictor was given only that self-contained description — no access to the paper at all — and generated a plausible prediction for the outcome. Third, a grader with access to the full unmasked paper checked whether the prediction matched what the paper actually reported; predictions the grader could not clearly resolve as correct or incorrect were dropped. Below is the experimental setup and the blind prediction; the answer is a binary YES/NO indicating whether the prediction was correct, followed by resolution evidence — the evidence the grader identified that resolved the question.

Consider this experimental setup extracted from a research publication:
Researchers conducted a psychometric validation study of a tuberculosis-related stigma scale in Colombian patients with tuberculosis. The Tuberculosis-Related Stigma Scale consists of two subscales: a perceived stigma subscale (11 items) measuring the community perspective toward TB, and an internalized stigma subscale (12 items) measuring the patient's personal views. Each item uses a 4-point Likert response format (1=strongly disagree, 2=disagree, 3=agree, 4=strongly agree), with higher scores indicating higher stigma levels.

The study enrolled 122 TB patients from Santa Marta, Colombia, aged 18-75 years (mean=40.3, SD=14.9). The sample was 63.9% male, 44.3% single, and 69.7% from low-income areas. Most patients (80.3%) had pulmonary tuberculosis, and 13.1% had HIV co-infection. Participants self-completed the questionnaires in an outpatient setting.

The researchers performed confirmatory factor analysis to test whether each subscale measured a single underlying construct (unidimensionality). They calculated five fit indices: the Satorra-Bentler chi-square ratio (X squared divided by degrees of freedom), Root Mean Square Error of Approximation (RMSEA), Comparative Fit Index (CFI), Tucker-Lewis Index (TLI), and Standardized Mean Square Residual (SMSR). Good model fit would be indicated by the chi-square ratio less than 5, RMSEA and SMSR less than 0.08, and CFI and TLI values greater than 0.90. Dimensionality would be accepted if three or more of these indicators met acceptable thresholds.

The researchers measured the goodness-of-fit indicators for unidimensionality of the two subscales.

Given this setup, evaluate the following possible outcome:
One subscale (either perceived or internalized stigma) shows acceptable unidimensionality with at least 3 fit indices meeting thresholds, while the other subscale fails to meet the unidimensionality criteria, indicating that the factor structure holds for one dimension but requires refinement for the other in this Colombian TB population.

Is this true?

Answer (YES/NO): NO